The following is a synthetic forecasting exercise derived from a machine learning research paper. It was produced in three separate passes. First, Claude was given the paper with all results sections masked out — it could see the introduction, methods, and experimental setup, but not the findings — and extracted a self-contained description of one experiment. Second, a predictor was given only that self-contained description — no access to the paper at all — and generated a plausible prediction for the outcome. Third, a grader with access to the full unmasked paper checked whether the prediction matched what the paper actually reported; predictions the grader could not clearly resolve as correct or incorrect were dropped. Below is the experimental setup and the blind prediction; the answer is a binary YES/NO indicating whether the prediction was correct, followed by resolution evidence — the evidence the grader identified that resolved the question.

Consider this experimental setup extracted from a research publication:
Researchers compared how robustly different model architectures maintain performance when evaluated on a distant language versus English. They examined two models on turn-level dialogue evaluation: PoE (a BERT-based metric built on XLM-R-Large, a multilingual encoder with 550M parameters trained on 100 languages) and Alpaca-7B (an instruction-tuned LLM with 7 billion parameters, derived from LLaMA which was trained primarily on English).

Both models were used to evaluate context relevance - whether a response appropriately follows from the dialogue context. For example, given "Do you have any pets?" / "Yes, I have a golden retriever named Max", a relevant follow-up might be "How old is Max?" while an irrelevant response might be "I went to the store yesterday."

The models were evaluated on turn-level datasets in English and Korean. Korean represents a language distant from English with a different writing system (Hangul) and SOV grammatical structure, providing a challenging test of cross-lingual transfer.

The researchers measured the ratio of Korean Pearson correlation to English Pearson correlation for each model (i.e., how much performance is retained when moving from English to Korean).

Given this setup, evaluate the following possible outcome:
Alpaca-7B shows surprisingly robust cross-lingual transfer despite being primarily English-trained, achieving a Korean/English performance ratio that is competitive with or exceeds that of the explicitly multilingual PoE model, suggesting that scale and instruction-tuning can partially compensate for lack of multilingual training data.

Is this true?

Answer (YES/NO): NO